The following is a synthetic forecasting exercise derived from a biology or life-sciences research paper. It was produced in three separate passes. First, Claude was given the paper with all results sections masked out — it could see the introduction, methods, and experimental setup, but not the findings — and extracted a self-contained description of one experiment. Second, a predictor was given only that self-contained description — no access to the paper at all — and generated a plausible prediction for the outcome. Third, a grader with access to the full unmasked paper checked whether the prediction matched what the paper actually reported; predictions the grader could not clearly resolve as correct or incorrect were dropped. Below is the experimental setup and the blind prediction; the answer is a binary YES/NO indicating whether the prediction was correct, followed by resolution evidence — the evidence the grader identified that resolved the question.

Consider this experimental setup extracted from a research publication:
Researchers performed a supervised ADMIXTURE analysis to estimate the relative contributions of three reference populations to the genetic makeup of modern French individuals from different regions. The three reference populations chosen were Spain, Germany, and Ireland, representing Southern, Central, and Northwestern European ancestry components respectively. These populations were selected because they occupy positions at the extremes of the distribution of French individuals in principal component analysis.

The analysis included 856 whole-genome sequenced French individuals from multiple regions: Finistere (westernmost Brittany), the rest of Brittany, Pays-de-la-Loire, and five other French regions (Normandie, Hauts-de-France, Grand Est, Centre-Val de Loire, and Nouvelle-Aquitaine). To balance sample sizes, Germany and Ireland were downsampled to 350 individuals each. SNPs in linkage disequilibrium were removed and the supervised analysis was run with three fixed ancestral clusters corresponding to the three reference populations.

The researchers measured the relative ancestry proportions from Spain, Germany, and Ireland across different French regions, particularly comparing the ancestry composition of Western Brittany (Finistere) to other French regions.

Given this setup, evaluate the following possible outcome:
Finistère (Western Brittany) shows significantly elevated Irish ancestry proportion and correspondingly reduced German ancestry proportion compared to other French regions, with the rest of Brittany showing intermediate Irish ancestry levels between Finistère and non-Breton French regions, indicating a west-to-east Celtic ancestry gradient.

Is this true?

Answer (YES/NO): YES